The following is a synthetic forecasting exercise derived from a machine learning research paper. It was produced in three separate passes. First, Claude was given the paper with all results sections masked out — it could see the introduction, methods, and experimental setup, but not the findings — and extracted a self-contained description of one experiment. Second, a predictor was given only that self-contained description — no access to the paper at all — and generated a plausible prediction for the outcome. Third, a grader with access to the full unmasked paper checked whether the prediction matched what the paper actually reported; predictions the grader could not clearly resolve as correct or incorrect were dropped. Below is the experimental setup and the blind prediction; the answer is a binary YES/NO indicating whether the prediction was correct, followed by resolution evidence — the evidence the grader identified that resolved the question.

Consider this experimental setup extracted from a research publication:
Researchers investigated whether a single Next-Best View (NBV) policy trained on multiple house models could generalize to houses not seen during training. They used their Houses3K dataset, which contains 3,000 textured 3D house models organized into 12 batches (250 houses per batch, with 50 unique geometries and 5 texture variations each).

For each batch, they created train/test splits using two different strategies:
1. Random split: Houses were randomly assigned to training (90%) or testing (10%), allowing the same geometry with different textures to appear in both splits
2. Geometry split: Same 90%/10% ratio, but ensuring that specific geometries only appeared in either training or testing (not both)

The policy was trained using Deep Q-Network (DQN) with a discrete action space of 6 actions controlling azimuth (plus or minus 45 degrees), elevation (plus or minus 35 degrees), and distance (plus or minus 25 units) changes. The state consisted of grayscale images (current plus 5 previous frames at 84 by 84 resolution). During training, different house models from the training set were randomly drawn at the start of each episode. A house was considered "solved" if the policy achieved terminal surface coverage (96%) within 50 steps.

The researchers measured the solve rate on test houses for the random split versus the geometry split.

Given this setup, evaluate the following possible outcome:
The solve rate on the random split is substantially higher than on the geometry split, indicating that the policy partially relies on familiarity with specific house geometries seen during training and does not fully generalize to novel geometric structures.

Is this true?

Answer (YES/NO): NO